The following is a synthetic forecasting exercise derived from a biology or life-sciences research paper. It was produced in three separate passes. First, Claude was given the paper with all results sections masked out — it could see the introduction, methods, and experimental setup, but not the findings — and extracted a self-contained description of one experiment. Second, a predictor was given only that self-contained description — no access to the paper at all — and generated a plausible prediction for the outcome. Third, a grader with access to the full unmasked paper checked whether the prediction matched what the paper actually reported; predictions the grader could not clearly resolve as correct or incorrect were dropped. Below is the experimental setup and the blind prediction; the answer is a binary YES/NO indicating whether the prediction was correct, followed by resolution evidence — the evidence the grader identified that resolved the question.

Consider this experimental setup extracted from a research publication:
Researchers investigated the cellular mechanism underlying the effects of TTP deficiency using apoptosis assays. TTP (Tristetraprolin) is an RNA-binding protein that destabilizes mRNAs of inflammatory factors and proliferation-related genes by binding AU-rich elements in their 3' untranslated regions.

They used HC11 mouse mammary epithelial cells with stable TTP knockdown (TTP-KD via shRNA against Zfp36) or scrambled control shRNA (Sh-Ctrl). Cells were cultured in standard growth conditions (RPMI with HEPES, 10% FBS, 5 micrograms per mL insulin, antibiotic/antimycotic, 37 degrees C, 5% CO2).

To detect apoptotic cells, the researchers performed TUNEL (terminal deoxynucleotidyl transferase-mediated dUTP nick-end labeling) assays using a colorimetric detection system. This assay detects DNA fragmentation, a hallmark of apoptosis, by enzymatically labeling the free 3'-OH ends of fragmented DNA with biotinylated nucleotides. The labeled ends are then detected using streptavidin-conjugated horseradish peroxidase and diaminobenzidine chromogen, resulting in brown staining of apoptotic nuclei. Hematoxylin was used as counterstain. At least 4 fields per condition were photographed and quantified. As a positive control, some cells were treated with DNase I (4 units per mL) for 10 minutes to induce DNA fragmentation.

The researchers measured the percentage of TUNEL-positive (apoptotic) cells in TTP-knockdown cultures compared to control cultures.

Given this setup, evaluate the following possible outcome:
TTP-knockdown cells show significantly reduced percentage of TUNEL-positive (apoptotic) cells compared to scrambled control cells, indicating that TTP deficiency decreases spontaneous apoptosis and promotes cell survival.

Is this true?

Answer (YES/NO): NO